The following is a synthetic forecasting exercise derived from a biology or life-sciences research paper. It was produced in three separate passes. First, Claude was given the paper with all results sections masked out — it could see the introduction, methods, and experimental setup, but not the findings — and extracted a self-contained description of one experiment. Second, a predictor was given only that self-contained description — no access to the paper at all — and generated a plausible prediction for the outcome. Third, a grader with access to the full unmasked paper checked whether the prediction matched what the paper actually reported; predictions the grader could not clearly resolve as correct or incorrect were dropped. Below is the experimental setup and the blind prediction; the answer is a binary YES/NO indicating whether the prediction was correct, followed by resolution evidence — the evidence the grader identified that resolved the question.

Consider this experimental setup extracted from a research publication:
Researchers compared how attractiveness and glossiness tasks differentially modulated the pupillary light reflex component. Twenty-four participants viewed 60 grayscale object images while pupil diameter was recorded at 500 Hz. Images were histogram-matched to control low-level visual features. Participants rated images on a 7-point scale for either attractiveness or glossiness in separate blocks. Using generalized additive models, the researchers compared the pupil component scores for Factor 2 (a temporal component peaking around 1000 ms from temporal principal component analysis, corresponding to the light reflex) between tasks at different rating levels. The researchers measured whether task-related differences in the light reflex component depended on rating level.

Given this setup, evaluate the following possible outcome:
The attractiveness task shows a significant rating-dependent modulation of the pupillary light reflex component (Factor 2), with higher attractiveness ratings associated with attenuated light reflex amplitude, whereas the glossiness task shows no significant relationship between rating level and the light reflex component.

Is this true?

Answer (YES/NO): NO